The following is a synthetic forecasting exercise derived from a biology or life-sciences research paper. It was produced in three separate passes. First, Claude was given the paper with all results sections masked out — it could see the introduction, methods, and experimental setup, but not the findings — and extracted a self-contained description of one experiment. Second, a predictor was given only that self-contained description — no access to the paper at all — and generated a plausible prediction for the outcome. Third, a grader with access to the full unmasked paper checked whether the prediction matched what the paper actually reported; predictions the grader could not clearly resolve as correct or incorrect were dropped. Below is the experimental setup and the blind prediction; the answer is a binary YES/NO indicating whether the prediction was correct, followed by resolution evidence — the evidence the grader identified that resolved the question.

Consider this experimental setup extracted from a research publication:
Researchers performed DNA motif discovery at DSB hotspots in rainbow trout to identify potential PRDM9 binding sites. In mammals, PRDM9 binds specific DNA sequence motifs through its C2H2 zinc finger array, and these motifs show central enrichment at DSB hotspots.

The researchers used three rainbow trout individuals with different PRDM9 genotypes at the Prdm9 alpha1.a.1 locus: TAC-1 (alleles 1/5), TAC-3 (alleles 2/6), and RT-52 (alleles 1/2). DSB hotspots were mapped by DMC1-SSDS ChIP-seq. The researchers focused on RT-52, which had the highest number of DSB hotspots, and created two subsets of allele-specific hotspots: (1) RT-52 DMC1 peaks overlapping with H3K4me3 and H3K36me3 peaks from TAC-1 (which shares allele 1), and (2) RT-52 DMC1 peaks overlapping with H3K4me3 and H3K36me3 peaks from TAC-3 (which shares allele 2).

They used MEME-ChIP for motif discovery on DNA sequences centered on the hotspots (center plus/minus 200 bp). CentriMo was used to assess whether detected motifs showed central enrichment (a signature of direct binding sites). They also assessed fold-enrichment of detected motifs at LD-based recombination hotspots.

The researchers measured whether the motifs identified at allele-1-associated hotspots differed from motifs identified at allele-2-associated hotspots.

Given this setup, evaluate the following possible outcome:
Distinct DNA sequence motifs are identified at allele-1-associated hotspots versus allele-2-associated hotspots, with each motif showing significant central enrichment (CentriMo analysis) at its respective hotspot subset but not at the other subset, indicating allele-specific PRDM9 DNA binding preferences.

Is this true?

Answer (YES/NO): YES